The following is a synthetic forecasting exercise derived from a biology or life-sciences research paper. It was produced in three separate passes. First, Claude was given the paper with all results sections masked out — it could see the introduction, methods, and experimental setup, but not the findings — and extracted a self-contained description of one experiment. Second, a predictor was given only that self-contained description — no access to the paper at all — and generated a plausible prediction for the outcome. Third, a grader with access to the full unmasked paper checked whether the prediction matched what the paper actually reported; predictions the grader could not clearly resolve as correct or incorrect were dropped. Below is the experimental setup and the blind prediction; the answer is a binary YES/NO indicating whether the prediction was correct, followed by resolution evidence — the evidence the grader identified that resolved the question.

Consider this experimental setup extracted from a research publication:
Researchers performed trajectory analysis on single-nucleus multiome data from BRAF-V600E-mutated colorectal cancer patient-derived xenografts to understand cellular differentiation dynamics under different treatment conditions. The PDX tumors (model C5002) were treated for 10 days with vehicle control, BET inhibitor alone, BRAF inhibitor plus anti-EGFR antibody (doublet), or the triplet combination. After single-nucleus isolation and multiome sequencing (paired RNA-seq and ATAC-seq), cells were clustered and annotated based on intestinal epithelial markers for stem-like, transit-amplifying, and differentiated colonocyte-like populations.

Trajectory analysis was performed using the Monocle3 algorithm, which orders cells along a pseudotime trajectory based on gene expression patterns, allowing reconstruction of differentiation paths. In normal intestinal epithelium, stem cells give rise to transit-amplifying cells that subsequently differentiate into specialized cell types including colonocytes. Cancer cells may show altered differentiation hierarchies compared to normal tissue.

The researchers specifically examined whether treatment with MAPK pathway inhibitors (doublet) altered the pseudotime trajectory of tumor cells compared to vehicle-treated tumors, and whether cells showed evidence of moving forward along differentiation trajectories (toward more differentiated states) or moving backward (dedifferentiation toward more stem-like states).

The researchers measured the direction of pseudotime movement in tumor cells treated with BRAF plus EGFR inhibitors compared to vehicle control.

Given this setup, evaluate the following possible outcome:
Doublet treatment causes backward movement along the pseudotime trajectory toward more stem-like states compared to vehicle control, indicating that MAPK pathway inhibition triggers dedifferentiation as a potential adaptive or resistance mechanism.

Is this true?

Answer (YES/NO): YES